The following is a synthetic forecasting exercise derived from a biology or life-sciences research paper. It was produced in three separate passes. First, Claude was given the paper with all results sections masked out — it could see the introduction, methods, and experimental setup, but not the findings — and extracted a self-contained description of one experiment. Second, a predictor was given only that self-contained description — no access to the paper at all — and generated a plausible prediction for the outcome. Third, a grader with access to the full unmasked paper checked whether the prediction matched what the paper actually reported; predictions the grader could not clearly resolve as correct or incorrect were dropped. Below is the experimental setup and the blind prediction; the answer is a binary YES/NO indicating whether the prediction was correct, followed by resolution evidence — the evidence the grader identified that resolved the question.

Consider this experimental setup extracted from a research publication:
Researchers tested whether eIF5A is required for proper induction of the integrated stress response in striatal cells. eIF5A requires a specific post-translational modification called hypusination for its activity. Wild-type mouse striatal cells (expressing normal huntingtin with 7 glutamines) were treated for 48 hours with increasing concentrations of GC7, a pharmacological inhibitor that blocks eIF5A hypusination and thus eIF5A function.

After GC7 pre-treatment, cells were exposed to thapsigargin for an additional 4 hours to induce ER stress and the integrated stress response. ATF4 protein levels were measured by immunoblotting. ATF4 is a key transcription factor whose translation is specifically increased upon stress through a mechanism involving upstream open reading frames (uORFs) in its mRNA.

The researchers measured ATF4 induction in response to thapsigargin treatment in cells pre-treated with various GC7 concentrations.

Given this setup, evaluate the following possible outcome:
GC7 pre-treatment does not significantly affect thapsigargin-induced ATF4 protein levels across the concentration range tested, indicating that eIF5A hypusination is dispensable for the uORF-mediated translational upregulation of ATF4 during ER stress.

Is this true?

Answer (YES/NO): NO